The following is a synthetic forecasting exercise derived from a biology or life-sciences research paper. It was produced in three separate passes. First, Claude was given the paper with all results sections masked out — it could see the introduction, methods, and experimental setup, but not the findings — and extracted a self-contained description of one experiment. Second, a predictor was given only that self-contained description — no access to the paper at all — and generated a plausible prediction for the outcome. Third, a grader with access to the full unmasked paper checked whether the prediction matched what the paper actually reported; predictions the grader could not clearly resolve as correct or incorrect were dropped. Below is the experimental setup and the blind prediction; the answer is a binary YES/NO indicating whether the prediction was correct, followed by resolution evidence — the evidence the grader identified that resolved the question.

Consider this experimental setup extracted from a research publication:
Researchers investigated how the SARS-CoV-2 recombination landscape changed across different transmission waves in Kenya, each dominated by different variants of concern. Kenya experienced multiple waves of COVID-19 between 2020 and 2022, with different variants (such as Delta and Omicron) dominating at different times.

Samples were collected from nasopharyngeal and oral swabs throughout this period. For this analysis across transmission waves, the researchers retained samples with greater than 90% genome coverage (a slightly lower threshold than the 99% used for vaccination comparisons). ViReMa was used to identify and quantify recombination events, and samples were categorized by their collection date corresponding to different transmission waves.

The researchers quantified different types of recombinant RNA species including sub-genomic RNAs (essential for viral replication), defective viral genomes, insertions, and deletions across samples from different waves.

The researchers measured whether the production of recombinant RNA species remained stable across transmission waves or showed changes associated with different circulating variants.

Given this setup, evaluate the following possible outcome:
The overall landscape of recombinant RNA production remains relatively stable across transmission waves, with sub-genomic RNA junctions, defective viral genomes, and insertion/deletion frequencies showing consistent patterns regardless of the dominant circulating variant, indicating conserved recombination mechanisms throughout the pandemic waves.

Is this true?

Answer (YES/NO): NO